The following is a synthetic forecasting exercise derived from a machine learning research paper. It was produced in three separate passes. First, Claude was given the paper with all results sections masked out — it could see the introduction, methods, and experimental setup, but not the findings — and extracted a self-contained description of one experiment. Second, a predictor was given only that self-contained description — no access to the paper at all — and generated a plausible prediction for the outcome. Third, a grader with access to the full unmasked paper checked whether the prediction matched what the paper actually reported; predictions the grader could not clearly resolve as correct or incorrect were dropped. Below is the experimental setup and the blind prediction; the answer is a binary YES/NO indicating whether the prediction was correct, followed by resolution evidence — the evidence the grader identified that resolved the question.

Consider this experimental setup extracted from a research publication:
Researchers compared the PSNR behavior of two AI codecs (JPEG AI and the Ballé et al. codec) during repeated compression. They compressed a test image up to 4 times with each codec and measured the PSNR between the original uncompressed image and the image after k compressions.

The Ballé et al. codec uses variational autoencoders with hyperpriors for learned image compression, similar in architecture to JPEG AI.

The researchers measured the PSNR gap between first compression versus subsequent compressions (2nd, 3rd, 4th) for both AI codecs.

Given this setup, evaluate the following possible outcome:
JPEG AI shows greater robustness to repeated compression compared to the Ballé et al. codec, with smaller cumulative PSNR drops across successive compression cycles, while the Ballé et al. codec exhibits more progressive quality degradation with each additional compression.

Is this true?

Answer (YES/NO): NO